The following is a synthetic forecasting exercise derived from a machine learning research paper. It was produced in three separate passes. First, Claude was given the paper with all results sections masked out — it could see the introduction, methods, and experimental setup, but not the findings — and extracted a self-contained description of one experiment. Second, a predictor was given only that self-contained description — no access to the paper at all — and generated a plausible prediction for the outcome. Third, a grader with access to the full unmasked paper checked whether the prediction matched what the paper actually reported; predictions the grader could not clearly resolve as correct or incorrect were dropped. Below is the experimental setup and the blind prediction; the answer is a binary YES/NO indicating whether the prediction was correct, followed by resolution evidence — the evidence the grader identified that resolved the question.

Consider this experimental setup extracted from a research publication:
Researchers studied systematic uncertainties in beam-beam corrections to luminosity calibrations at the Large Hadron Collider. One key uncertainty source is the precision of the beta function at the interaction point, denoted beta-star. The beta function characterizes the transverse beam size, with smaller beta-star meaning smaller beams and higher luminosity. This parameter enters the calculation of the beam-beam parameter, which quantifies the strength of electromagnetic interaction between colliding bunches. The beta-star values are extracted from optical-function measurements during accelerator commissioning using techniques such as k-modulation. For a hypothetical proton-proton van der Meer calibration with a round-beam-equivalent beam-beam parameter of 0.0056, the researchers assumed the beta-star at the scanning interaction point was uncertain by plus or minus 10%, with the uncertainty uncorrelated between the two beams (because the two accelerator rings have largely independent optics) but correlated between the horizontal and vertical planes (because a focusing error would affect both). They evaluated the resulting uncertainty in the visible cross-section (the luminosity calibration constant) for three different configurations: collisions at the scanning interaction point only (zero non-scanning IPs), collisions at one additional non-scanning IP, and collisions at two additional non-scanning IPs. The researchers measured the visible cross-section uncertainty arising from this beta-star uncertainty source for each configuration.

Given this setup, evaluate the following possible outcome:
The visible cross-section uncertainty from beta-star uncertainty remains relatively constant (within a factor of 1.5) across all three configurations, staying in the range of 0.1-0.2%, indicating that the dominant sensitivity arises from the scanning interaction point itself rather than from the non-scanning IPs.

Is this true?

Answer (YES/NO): NO